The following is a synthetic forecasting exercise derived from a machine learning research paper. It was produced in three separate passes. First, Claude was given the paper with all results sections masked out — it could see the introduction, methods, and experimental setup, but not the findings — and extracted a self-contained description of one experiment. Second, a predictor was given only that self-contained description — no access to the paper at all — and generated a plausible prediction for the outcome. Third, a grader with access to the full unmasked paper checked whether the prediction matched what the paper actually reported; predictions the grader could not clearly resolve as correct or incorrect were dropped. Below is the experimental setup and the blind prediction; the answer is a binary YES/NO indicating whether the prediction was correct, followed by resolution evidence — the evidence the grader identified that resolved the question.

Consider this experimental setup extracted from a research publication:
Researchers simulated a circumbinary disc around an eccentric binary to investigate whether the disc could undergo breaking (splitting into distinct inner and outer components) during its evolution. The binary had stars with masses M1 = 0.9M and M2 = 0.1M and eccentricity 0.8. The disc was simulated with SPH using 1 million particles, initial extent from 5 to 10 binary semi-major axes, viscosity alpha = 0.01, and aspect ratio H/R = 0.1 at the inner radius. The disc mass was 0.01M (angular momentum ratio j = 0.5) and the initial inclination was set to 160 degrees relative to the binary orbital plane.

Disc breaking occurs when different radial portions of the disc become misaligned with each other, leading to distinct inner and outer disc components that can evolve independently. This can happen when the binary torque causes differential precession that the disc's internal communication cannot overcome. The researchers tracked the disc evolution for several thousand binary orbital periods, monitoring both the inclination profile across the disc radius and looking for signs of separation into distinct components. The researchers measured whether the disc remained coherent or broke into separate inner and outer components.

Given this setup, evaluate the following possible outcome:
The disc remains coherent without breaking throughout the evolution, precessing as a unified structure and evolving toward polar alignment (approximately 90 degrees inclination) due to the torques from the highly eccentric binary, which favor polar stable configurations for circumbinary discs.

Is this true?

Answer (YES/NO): NO